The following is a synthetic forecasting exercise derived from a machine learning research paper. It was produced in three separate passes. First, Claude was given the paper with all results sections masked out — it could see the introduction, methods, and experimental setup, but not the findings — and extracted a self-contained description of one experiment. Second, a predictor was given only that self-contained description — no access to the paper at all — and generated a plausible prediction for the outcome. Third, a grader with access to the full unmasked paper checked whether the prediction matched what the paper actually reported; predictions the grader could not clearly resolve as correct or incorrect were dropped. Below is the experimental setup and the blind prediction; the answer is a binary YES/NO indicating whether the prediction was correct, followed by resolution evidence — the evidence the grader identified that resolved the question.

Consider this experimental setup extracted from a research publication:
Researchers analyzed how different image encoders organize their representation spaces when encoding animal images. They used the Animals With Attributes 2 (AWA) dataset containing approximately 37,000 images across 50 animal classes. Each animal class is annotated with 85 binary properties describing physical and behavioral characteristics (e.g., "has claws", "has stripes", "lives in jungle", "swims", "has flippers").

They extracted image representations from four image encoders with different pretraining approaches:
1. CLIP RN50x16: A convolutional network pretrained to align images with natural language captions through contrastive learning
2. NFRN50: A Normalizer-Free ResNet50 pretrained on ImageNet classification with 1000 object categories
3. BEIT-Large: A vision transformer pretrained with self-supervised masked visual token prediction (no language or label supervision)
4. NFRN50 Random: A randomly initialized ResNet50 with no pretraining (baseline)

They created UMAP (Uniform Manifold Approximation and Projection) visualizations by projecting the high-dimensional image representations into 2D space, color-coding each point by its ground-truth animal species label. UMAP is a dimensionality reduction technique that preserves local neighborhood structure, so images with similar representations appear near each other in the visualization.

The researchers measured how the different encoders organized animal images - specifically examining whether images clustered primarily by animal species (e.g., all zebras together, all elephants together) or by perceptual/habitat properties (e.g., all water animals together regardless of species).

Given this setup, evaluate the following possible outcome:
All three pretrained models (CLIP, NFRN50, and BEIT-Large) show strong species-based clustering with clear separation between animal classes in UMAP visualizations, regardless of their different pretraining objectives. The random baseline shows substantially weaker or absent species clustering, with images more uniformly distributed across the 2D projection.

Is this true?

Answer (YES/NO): NO